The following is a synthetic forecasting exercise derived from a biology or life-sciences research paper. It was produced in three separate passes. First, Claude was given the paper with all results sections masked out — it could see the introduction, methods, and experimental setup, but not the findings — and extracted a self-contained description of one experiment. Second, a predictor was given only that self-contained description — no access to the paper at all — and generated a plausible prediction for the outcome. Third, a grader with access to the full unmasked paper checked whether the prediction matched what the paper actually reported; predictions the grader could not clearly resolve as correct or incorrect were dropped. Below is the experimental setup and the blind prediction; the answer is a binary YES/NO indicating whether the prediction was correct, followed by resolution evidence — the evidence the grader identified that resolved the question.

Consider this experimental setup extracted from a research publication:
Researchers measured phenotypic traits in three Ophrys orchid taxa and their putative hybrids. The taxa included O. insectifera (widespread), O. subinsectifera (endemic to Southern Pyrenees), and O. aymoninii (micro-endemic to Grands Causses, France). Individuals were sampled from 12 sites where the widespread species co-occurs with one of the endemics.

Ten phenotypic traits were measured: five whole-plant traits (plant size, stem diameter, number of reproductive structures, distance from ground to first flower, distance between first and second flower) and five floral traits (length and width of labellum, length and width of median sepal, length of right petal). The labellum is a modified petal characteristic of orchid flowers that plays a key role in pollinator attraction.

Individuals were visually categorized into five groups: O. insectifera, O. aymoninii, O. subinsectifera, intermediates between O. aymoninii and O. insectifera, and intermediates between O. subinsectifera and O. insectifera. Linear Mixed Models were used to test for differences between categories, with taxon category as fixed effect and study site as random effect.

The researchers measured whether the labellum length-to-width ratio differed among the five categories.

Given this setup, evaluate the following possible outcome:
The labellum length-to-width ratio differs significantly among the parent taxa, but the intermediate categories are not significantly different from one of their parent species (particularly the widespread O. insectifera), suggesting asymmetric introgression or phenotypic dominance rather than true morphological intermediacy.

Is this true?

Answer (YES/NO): NO